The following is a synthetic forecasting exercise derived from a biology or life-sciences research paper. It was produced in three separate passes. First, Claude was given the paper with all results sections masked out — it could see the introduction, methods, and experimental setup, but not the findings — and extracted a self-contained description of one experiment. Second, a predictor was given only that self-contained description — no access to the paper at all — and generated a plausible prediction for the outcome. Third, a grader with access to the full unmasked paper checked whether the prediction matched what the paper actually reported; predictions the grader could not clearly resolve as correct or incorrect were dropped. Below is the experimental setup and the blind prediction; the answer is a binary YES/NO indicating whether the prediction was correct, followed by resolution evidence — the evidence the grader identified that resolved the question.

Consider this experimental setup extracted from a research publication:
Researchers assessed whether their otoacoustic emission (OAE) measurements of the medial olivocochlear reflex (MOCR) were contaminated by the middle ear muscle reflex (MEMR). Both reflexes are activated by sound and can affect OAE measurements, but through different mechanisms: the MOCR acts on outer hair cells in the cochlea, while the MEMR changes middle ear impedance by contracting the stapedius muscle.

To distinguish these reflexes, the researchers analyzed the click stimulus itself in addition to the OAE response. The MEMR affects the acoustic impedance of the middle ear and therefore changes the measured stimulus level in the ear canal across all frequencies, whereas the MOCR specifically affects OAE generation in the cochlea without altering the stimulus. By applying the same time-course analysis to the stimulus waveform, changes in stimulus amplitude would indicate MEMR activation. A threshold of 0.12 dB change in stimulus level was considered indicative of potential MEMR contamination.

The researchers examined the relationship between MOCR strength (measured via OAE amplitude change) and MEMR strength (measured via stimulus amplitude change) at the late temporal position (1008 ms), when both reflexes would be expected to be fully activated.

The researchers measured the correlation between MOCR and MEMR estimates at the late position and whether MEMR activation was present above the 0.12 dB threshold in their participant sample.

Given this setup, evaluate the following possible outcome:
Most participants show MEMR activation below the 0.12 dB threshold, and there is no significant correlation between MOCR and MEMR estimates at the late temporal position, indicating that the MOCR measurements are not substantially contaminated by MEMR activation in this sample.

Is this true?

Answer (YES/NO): YES